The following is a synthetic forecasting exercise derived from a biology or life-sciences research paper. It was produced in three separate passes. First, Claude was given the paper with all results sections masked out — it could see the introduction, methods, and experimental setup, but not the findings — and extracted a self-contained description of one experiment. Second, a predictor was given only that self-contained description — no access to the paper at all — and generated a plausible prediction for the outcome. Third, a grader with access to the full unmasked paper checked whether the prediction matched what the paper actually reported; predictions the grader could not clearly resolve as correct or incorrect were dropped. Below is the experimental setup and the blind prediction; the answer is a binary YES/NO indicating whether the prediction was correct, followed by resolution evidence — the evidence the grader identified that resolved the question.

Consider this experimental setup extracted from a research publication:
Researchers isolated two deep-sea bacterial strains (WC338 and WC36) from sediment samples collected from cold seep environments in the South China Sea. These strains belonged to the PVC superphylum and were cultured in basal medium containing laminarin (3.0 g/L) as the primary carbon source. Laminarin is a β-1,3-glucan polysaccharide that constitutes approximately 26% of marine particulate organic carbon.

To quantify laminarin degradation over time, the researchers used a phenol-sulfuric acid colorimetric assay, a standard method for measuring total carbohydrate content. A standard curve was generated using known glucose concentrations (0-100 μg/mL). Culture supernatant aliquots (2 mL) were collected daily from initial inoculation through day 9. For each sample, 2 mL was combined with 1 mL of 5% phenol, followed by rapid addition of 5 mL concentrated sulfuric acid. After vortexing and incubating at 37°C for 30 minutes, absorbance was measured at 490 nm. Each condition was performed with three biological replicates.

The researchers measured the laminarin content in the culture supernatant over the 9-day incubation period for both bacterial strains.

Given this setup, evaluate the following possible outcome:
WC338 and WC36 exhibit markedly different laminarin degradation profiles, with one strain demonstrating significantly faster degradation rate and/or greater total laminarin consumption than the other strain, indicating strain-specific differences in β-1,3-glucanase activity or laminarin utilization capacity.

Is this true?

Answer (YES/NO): YES